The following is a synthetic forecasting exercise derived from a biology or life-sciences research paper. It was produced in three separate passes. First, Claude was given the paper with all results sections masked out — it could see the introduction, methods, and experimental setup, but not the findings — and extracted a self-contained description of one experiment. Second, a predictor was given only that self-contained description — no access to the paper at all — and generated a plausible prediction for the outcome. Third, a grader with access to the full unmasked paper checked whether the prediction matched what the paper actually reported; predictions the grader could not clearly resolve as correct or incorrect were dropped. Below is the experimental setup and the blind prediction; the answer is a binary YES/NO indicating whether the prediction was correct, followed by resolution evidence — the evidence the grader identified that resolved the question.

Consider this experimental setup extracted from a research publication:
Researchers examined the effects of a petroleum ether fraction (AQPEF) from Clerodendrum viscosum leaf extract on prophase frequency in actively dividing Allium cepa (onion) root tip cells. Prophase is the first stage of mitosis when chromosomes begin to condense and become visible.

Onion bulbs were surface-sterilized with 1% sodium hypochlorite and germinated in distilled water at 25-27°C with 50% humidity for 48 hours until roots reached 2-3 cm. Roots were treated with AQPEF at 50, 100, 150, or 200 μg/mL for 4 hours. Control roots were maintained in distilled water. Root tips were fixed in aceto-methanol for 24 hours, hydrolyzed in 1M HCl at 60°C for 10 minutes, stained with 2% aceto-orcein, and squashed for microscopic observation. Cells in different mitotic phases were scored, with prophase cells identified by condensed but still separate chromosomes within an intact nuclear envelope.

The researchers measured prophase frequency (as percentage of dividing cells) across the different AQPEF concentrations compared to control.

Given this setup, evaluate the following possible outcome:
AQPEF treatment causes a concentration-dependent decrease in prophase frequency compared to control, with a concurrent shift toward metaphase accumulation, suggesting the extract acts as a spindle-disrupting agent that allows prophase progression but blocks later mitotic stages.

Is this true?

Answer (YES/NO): YES